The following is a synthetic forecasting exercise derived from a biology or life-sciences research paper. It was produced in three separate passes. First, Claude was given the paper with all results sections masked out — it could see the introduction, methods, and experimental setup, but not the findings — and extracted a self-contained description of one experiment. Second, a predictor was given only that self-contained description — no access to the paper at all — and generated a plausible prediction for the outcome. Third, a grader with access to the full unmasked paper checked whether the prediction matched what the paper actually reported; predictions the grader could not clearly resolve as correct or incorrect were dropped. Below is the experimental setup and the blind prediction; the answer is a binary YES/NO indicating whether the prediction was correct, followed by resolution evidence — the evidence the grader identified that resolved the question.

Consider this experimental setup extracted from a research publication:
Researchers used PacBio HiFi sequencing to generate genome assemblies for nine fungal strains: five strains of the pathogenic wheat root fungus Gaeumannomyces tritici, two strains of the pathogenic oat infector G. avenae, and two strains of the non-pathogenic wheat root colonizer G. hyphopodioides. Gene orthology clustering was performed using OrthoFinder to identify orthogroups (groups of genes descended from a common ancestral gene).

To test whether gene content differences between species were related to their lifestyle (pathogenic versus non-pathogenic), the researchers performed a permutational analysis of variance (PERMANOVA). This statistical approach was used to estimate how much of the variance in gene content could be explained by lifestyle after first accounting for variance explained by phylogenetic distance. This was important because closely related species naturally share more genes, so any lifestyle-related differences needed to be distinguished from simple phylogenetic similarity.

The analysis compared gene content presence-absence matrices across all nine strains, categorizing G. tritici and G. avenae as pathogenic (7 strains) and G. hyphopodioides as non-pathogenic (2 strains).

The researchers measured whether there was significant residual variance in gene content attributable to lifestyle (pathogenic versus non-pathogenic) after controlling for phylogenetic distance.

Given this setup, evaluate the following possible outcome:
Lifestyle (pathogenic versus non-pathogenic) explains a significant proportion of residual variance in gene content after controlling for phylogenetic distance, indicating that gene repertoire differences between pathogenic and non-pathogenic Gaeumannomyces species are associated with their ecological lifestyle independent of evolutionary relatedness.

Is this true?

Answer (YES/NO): YES